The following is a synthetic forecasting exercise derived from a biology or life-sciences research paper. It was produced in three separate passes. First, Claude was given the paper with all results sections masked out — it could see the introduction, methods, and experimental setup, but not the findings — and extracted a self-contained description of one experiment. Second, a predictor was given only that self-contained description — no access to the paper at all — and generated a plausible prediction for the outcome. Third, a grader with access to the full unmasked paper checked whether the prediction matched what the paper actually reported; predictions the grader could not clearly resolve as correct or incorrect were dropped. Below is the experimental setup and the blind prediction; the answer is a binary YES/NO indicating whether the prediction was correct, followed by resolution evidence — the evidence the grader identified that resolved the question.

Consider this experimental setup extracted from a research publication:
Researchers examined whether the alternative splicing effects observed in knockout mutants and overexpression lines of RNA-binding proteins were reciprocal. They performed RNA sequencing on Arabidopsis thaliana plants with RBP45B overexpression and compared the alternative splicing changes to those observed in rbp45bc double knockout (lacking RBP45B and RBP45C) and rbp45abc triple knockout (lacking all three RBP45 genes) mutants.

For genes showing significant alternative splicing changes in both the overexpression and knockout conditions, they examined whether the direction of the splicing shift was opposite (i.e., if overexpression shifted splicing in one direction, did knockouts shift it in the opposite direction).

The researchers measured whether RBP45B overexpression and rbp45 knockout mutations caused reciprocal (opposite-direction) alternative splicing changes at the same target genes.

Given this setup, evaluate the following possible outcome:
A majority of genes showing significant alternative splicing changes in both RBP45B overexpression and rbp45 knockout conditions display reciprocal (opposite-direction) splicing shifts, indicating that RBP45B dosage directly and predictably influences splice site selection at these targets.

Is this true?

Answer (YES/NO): YES